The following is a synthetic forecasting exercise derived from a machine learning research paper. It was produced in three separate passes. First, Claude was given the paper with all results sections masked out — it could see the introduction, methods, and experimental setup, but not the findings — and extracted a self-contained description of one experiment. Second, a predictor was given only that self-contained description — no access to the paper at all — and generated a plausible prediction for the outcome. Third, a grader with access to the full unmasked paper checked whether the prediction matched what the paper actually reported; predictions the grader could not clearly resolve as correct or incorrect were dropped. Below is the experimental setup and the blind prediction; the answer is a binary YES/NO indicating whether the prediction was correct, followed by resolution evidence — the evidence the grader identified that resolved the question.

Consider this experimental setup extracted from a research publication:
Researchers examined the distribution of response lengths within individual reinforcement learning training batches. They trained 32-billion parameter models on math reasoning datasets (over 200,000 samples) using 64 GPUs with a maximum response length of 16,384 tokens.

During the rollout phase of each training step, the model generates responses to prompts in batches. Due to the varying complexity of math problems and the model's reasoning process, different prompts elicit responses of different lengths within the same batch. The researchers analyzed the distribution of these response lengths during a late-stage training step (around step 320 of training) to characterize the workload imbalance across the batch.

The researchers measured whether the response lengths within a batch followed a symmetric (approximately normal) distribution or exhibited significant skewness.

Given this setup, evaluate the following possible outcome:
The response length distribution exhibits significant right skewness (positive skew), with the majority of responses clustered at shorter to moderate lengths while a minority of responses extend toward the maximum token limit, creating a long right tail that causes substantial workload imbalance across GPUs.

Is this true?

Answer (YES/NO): YES